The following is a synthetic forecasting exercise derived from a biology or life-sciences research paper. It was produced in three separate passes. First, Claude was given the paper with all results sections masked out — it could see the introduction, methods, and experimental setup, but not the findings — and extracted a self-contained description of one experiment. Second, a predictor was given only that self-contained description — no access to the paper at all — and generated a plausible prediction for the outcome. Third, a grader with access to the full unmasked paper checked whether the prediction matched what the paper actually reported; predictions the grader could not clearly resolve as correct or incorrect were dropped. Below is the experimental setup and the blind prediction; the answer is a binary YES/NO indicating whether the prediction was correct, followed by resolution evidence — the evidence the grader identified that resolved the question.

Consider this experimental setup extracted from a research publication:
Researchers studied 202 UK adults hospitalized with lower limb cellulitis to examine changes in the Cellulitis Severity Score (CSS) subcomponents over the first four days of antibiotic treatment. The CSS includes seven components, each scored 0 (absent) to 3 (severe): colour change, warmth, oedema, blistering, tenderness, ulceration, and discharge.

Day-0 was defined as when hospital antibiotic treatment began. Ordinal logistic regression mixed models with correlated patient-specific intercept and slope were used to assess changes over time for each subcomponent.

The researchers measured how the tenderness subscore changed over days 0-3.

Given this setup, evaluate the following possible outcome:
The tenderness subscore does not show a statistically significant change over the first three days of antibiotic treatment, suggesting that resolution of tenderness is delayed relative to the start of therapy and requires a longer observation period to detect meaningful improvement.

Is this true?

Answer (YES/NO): YES